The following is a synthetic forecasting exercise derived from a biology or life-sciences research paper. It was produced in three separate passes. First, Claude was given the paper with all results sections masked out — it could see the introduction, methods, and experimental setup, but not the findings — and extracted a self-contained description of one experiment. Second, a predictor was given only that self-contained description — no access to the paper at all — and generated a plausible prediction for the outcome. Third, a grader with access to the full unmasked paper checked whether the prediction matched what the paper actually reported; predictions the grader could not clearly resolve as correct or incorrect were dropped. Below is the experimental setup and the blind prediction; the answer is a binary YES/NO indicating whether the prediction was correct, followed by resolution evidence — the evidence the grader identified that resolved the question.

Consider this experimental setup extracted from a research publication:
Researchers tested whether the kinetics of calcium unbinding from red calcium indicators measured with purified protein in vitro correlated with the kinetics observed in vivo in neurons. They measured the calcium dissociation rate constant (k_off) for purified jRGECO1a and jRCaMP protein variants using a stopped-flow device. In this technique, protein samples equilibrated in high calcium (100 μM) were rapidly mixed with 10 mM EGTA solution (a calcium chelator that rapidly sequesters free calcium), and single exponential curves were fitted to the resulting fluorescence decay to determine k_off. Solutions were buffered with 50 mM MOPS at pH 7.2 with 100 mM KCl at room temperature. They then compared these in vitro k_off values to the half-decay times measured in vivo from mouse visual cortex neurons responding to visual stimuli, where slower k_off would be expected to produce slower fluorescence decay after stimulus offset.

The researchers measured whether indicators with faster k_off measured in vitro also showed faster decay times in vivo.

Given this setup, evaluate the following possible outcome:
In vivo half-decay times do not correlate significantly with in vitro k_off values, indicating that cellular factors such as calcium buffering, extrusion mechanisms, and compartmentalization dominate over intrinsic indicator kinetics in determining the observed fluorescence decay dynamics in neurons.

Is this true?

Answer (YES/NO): NO